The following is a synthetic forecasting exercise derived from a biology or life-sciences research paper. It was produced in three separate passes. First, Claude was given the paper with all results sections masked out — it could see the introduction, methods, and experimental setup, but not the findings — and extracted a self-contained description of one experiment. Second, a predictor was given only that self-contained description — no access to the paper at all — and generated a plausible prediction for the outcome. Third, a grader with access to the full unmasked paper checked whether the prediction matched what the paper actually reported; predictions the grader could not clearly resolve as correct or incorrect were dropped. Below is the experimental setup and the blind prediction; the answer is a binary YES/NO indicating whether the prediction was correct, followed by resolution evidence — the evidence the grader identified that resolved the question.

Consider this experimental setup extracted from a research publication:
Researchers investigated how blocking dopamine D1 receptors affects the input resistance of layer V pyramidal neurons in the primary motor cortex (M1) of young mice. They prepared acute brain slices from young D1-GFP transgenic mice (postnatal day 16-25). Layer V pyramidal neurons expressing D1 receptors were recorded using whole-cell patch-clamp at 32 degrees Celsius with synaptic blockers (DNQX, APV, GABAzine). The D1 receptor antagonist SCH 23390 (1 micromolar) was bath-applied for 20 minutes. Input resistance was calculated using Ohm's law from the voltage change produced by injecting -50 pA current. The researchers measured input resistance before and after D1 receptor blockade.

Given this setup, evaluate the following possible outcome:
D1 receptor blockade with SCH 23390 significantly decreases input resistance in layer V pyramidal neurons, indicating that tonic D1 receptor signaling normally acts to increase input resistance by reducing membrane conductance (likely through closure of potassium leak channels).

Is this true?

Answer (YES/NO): YES